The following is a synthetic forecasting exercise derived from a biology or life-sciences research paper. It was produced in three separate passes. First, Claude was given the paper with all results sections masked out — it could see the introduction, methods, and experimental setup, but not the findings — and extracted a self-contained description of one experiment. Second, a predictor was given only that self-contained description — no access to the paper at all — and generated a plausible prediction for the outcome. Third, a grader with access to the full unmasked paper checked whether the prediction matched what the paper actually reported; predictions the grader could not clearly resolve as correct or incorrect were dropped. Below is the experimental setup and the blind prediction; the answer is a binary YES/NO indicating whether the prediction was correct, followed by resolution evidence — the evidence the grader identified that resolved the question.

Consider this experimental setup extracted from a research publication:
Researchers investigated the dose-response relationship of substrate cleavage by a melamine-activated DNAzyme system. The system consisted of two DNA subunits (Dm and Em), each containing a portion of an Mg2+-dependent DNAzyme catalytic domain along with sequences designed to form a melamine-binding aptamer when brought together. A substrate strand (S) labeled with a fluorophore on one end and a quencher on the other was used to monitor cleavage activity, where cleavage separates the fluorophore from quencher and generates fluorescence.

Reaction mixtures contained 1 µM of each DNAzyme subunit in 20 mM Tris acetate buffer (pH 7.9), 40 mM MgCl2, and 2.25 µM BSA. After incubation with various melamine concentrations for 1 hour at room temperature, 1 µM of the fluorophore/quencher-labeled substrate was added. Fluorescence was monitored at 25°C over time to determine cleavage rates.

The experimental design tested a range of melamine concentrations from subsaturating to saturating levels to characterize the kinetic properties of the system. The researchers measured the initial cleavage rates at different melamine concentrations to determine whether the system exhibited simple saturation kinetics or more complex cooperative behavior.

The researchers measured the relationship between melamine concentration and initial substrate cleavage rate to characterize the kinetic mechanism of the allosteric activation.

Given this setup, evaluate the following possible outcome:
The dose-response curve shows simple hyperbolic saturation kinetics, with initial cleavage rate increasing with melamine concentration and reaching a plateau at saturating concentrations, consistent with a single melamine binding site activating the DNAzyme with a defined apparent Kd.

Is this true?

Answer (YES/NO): YES